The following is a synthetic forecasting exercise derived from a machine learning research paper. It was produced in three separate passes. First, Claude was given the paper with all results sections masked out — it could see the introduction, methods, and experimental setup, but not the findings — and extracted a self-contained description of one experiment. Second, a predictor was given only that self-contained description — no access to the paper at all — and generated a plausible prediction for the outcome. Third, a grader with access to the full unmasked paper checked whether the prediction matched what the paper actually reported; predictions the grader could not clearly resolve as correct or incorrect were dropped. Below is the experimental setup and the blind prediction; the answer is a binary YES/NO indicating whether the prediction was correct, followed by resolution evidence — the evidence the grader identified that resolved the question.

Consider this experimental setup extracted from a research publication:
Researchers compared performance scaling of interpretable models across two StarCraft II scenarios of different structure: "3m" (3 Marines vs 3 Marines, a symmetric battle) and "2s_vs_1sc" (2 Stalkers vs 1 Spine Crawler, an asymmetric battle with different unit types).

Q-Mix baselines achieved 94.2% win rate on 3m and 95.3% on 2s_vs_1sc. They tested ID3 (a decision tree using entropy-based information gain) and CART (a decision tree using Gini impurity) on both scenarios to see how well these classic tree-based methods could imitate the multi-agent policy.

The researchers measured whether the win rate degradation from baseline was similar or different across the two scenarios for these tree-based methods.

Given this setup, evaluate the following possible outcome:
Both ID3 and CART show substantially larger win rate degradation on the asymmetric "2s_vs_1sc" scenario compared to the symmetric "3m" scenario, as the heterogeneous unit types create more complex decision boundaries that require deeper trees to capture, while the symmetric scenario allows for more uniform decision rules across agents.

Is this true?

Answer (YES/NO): NO